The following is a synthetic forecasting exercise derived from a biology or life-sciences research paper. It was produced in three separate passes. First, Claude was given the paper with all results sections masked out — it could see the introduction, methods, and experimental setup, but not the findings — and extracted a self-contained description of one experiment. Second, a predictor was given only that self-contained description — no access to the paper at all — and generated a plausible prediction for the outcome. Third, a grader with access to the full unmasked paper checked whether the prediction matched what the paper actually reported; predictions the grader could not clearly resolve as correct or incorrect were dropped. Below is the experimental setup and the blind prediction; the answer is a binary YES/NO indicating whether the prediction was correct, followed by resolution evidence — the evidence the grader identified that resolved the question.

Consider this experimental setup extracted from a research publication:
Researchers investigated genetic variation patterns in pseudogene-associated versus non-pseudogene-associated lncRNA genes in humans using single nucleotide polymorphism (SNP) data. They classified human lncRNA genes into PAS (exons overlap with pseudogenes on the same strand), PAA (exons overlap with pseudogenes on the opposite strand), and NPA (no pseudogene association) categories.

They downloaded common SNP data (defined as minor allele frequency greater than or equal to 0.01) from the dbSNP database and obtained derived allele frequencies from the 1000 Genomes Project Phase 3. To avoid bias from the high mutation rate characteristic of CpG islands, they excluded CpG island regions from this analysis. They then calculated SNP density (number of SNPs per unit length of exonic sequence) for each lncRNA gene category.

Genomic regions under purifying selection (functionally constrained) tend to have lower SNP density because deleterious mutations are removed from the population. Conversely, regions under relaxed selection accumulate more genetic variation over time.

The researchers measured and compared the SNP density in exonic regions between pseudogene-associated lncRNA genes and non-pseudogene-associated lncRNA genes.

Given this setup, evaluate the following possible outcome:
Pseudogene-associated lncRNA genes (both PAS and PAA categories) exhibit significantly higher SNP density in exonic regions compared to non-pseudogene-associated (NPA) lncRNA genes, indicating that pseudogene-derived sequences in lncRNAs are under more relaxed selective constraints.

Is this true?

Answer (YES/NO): NO